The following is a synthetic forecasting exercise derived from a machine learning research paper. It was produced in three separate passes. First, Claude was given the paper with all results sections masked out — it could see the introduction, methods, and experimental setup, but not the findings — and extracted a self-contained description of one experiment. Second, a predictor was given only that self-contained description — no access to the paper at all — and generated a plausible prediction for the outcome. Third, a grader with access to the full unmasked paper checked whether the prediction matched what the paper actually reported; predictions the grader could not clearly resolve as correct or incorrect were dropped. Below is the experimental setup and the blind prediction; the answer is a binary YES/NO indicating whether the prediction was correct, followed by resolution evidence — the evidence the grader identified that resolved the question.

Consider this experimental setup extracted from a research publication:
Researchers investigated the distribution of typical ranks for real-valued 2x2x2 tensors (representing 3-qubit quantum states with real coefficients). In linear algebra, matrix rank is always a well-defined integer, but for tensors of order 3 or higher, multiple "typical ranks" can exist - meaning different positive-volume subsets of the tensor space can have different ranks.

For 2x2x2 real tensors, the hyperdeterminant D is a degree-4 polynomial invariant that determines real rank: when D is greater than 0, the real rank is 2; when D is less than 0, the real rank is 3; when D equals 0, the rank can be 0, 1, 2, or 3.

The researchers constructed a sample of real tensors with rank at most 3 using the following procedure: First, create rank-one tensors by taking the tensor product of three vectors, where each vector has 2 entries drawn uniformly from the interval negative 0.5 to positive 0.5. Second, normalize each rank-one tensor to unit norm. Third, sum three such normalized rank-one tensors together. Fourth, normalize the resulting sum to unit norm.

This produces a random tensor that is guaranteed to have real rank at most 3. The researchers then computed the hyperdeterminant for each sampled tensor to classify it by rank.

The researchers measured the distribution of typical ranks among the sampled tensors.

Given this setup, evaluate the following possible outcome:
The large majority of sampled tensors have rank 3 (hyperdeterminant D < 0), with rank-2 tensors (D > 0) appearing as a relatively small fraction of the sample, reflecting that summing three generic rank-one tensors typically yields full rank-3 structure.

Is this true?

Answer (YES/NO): NO